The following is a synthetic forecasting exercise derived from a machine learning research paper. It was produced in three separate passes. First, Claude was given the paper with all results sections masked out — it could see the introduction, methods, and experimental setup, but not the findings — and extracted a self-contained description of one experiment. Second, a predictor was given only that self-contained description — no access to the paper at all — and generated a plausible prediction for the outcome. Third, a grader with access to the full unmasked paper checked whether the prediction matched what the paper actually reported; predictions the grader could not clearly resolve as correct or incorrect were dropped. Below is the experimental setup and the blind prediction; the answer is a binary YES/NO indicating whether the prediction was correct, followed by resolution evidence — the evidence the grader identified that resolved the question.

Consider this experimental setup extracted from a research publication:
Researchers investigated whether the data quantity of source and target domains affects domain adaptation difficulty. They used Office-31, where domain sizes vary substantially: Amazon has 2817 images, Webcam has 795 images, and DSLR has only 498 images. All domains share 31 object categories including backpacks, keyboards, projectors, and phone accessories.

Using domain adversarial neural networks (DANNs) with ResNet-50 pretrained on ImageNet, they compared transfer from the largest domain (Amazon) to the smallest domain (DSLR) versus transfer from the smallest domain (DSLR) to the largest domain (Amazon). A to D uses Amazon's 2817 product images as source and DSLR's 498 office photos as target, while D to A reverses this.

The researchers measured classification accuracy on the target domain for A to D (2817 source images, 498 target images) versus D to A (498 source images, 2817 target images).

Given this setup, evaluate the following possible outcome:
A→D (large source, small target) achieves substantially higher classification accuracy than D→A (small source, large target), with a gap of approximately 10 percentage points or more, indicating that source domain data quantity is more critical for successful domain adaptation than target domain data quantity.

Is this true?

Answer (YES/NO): YES